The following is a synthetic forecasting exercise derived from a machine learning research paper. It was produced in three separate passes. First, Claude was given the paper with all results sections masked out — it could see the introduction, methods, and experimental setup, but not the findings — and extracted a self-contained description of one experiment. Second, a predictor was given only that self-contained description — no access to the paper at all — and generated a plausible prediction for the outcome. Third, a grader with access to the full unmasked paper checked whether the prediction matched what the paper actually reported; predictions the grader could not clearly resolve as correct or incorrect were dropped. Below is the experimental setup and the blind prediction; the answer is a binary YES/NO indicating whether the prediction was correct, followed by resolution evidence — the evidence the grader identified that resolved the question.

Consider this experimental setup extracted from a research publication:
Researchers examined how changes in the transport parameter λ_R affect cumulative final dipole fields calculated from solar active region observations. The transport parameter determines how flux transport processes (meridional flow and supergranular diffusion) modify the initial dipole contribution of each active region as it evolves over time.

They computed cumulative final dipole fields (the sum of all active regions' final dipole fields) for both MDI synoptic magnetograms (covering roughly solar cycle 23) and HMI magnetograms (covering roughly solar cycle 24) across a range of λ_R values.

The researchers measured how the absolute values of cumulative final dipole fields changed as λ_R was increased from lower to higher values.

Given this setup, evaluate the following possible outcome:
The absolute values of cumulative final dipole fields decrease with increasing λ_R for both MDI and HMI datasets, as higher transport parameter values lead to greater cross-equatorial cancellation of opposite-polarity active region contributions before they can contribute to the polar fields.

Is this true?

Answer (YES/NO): NO